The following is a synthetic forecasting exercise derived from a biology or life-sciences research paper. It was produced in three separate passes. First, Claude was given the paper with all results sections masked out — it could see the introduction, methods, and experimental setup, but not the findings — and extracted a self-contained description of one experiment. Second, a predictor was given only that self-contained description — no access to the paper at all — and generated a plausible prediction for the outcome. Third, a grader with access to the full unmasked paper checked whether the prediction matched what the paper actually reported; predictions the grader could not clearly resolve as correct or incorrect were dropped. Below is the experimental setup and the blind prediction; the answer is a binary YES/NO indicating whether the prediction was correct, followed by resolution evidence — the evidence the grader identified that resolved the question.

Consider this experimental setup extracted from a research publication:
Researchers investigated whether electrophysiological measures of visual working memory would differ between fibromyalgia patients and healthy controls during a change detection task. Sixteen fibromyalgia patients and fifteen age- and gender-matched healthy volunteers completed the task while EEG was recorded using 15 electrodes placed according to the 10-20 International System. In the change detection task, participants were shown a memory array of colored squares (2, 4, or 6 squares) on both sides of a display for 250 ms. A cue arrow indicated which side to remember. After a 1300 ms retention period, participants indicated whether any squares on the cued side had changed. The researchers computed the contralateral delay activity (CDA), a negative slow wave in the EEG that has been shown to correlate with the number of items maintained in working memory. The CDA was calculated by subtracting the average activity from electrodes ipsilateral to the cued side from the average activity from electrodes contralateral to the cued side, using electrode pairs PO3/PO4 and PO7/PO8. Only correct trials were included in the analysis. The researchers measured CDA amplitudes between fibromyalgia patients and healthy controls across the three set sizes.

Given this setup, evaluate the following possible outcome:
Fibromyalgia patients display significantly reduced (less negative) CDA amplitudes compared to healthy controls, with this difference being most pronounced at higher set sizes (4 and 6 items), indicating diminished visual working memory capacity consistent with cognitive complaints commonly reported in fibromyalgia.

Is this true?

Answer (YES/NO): NO